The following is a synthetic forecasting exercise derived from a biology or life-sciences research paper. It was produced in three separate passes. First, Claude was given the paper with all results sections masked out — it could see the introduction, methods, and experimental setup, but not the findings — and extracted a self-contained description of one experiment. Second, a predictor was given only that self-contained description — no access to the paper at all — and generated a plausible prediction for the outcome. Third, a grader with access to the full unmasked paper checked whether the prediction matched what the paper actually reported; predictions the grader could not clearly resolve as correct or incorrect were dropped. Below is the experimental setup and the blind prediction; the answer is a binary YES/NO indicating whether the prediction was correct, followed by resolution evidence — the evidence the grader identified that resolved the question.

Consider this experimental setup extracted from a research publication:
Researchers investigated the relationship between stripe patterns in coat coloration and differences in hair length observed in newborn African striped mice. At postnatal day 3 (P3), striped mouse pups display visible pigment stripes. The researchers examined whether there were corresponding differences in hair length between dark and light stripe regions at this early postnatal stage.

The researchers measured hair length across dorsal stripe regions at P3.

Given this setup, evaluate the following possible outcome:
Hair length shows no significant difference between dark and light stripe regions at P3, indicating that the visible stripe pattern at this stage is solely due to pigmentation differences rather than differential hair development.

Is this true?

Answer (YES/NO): NO